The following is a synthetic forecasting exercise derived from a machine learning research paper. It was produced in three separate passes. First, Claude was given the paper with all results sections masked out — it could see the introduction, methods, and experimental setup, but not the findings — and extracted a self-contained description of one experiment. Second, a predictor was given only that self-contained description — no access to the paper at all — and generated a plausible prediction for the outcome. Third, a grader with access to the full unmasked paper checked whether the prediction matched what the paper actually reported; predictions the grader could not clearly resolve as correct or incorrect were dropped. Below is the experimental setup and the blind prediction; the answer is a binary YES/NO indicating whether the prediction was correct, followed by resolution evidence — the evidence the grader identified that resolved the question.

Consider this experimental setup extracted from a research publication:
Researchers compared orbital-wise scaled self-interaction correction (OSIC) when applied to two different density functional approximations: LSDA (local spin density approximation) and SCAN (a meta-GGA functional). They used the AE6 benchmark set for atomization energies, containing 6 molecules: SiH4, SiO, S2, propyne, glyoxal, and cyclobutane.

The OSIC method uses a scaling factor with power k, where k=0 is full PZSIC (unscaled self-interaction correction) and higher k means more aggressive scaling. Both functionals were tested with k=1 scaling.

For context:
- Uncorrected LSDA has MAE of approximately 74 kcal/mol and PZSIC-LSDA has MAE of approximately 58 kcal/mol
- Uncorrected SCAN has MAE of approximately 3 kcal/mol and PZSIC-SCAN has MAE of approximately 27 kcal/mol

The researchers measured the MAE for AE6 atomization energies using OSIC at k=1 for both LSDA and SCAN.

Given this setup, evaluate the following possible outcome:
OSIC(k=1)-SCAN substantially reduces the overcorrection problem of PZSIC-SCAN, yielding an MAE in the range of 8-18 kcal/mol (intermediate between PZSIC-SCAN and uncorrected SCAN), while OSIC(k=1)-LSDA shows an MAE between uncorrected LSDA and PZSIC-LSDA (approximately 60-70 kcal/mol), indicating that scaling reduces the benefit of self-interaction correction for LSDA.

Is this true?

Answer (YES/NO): NO